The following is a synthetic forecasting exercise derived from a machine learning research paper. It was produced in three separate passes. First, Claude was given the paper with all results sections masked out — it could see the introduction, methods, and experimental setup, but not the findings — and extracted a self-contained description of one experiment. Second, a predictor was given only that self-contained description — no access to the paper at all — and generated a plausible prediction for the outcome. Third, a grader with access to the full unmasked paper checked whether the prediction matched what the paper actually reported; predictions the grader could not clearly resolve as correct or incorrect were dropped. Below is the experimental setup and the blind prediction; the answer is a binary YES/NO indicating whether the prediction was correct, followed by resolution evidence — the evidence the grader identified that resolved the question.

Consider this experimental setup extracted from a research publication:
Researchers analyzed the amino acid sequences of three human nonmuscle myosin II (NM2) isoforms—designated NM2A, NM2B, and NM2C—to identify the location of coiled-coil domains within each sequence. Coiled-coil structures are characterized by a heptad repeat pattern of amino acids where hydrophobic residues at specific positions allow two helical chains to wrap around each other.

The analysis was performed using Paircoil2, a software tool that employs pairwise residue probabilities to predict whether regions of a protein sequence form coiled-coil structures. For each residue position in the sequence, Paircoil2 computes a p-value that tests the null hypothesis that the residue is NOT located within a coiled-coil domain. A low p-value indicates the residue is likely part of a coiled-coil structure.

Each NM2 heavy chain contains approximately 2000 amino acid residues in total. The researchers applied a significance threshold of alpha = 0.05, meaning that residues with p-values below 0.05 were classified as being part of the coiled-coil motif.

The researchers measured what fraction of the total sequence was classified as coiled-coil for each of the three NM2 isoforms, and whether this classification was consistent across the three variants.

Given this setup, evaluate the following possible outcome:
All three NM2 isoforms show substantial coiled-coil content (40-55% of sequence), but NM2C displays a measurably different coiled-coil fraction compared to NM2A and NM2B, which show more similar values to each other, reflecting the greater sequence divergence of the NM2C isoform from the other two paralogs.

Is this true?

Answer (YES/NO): NO